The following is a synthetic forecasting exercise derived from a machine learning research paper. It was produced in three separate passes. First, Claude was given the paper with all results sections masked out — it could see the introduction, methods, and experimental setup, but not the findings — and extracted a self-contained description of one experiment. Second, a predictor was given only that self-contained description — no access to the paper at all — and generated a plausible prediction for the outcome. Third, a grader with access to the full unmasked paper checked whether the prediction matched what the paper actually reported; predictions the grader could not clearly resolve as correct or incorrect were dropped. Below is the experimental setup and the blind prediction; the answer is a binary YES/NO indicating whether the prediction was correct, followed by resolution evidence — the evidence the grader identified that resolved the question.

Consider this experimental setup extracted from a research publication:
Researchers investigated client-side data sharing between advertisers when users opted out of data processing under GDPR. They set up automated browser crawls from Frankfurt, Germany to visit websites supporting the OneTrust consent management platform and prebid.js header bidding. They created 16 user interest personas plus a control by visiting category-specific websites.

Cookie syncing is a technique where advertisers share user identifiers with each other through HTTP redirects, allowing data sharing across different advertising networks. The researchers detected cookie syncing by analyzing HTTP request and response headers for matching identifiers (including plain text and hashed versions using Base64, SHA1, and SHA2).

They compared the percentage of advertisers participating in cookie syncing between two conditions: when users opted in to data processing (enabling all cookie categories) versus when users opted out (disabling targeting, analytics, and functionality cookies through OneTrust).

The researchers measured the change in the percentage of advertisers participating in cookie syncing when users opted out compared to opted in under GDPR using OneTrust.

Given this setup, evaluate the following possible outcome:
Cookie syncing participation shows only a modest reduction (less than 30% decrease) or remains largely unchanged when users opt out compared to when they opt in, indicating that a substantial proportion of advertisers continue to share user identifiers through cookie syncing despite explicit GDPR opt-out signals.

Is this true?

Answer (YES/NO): YES